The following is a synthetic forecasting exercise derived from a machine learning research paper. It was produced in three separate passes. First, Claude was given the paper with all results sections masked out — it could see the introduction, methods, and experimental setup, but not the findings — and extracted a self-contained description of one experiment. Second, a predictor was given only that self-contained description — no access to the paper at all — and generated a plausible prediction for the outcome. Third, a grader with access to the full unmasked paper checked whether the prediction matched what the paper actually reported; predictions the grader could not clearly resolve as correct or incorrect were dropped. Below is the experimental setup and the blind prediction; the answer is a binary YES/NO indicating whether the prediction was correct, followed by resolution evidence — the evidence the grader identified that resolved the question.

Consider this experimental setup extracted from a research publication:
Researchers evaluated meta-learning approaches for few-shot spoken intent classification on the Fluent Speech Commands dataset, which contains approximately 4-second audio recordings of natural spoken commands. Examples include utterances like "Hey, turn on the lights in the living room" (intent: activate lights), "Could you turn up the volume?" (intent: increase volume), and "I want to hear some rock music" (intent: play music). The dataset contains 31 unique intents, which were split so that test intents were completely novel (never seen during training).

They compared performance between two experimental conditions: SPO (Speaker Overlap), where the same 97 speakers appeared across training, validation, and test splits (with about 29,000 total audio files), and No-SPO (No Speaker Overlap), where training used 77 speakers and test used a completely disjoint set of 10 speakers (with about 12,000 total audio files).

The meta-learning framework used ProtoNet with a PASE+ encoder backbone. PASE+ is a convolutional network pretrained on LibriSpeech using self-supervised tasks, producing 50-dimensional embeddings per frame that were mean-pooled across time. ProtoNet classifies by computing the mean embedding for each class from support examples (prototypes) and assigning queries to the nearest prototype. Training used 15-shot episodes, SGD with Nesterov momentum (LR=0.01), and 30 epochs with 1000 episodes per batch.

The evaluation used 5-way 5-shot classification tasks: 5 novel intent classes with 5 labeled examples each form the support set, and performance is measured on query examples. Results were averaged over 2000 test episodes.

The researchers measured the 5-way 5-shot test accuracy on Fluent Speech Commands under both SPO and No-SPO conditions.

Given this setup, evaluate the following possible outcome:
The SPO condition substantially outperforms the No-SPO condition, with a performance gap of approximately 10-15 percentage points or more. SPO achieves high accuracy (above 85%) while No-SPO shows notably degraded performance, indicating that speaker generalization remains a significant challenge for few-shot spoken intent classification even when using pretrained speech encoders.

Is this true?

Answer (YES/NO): NO